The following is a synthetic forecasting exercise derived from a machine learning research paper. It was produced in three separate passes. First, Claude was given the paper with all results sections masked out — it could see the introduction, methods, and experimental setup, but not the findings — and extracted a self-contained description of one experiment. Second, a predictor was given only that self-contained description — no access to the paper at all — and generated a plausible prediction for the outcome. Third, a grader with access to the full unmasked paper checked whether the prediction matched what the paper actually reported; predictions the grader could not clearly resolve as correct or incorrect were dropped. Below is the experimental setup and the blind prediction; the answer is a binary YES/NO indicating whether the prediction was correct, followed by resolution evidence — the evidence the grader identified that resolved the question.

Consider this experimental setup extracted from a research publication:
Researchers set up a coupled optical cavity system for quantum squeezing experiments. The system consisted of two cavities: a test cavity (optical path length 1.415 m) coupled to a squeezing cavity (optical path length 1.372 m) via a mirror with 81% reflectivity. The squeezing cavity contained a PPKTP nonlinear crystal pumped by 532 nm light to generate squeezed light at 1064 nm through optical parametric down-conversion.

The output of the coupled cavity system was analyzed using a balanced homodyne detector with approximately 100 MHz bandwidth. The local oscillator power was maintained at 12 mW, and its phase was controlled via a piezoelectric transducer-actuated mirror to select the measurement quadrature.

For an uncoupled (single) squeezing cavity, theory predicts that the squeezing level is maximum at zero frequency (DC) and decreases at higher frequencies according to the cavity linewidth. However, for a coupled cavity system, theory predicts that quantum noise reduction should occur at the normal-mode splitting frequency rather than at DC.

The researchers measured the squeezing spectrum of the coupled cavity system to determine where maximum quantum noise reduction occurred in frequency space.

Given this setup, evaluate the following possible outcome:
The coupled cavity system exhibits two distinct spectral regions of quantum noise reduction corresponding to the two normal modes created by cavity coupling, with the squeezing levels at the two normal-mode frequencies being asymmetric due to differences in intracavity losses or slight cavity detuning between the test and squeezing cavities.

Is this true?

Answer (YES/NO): NO